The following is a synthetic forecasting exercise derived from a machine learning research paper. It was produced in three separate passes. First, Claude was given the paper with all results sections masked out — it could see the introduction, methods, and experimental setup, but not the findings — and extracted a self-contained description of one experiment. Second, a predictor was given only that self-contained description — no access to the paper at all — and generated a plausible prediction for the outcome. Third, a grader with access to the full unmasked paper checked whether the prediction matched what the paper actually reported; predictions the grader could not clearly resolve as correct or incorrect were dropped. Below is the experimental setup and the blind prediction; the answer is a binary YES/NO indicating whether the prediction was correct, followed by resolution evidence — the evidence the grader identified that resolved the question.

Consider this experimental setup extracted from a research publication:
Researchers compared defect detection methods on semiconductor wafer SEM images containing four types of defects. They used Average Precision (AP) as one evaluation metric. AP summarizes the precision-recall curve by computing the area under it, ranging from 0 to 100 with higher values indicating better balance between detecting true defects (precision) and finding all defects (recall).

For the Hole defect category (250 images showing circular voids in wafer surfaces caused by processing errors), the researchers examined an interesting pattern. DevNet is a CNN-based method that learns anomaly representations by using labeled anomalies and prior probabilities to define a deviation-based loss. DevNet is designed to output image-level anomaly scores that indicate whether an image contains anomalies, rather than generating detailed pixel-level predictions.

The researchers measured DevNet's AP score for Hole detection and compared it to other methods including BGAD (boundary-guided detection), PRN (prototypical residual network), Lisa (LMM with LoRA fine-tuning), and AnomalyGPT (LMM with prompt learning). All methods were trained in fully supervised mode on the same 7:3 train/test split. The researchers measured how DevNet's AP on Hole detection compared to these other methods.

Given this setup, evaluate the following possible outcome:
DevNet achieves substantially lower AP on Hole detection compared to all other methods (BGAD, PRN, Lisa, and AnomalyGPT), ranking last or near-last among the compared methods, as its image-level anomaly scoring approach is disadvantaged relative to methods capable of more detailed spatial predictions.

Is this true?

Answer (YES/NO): NO